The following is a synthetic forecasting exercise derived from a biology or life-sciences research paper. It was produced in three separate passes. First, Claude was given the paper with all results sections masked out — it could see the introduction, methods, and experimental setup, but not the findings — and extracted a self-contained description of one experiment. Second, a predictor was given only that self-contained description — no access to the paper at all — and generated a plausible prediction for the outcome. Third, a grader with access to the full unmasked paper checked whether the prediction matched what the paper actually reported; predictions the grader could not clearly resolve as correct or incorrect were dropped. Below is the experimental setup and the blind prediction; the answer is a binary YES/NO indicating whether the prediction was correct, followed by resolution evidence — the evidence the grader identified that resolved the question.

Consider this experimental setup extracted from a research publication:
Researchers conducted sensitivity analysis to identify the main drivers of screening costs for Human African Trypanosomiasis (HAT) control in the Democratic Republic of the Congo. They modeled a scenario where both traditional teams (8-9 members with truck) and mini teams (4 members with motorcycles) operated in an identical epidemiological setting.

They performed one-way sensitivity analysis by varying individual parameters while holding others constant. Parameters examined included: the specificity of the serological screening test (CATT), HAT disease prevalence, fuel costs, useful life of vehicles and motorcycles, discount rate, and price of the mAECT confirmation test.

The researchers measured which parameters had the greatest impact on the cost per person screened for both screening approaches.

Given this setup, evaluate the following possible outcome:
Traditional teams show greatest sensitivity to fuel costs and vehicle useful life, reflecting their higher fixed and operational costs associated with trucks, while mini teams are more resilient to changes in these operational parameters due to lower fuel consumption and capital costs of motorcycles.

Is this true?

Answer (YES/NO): NO